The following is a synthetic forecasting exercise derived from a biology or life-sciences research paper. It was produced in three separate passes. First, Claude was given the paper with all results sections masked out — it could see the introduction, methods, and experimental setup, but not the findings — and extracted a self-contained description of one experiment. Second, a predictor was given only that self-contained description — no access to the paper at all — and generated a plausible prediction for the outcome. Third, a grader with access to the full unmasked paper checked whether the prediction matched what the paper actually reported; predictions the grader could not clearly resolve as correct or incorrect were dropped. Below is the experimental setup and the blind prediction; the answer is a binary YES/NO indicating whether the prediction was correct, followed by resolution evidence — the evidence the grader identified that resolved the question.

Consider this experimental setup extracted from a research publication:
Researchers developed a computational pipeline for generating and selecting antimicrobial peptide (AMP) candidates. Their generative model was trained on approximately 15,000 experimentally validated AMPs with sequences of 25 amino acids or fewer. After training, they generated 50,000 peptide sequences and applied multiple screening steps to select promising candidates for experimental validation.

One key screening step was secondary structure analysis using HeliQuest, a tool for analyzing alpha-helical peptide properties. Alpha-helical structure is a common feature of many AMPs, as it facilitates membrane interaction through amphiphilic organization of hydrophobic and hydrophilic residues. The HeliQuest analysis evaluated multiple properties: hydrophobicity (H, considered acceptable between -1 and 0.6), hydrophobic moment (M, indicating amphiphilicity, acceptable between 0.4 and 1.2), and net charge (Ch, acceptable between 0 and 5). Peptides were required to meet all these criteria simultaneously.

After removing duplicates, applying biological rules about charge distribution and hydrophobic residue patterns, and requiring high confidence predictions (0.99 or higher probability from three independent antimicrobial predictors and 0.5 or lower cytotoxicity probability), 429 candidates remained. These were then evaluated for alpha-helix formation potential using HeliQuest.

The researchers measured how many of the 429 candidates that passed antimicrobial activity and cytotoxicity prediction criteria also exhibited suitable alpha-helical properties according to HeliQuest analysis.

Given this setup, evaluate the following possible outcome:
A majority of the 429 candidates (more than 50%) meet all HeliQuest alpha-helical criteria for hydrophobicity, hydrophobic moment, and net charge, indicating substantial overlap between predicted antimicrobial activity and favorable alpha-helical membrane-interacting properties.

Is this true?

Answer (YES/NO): NO